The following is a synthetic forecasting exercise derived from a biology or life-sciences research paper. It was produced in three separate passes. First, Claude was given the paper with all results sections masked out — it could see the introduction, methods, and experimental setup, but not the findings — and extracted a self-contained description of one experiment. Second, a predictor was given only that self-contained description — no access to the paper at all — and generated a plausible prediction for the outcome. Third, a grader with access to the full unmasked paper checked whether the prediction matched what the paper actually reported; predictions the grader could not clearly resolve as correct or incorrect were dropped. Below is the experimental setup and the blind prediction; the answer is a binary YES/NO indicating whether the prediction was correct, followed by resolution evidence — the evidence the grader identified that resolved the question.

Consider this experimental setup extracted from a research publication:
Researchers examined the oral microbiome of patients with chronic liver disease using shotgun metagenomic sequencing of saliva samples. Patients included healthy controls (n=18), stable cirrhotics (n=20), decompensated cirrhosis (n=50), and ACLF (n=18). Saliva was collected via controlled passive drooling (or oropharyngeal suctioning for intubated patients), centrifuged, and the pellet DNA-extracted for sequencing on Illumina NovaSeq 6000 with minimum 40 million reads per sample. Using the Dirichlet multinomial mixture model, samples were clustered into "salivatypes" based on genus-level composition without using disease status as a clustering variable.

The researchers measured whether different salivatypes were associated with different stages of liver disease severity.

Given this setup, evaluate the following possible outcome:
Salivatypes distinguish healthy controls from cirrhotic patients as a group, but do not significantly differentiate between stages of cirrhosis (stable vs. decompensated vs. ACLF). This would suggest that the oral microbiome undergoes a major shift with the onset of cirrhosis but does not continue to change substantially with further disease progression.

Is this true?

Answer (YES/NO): NO